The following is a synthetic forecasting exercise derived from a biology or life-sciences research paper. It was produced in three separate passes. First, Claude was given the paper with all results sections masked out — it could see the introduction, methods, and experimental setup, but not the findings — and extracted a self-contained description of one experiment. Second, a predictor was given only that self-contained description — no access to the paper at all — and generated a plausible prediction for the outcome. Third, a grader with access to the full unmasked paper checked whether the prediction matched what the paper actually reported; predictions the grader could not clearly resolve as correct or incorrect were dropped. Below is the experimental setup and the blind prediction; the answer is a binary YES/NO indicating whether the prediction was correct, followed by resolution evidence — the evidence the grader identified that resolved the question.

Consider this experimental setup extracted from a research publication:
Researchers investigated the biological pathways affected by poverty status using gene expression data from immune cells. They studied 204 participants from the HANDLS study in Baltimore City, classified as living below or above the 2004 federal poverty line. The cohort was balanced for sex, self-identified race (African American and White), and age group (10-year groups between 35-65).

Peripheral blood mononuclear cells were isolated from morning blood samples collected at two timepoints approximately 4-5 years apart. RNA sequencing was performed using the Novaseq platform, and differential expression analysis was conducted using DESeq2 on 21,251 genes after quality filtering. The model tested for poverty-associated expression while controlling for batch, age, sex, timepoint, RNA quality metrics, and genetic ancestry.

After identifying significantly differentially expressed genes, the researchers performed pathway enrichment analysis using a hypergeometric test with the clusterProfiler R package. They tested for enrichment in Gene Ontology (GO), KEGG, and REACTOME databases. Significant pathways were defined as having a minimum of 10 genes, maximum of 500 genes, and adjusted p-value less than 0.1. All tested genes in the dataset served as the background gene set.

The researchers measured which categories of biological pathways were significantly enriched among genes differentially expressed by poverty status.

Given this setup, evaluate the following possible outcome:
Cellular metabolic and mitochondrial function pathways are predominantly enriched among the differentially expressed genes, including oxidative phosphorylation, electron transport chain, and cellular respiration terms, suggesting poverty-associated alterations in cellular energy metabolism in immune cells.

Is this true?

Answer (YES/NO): NO